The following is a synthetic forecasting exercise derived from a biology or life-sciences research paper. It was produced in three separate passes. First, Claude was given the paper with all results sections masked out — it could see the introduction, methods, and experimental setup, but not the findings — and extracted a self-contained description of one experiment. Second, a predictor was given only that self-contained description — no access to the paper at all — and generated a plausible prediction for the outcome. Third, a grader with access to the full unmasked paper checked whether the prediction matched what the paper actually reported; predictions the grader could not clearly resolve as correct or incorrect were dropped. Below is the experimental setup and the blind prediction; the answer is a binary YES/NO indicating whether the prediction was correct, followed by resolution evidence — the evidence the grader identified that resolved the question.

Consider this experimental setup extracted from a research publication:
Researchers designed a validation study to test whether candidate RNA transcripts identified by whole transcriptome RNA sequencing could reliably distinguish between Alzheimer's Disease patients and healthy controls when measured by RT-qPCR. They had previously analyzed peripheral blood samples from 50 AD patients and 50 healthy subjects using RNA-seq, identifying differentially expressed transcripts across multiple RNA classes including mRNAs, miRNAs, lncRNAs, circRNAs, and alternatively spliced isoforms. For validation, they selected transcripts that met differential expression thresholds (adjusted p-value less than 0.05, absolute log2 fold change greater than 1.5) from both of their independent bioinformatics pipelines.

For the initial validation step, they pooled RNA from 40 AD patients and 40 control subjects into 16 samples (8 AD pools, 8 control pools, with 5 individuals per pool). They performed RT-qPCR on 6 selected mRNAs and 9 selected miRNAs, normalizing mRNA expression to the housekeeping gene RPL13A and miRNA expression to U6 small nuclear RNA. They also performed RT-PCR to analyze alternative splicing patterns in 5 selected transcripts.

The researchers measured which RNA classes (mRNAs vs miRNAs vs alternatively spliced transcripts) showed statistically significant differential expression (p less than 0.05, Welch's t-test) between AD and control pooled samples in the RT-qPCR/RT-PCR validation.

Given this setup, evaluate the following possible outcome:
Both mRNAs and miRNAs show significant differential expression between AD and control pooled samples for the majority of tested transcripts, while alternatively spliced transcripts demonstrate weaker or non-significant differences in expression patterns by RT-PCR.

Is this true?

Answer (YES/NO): NO